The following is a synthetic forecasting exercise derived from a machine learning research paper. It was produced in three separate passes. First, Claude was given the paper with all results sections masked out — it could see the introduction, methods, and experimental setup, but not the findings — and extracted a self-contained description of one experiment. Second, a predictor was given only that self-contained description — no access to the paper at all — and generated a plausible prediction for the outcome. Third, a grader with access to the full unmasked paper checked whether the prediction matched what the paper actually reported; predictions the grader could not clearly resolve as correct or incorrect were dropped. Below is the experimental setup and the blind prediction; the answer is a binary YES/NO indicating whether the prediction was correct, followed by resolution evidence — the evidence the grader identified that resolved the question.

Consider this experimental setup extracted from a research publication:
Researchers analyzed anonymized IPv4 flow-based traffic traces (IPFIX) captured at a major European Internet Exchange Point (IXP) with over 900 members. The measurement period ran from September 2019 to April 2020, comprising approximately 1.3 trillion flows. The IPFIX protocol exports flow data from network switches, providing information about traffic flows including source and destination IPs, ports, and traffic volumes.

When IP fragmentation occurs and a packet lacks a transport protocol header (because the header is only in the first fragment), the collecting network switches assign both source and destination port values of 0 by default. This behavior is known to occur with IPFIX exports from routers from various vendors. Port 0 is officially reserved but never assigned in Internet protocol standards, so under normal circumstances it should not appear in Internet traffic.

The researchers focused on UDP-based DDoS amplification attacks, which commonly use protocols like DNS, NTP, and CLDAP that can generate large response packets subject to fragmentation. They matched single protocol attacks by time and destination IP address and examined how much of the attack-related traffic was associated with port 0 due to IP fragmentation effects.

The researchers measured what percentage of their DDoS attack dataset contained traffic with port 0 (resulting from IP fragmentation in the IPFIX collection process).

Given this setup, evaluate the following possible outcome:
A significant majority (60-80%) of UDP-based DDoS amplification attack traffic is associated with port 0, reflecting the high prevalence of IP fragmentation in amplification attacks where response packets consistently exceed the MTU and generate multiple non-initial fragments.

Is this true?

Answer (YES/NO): NO